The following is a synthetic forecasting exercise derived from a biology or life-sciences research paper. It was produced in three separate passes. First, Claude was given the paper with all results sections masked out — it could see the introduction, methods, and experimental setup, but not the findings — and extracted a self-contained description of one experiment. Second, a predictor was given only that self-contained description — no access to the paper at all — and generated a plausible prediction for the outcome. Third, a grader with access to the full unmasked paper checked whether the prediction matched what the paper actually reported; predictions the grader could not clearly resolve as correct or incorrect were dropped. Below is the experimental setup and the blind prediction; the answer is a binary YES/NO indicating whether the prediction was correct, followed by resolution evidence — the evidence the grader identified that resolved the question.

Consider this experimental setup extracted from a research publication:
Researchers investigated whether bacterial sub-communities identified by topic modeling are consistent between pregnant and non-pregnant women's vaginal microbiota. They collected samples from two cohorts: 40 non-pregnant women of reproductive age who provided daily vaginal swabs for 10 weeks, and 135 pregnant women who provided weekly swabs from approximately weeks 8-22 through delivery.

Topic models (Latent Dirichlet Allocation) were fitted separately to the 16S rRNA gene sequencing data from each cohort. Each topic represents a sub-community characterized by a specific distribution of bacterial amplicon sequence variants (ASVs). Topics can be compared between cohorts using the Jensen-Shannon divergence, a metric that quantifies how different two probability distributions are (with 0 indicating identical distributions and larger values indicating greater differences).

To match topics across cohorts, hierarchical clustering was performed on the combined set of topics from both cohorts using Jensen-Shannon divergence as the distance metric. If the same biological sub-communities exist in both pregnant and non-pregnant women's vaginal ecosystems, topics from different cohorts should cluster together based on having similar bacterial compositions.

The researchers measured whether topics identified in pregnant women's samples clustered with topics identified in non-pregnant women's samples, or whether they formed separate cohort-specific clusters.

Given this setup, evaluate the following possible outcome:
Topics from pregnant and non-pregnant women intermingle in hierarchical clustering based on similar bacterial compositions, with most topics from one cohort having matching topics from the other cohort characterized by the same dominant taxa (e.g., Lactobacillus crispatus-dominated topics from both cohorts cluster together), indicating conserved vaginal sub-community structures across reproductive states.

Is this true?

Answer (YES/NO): YES